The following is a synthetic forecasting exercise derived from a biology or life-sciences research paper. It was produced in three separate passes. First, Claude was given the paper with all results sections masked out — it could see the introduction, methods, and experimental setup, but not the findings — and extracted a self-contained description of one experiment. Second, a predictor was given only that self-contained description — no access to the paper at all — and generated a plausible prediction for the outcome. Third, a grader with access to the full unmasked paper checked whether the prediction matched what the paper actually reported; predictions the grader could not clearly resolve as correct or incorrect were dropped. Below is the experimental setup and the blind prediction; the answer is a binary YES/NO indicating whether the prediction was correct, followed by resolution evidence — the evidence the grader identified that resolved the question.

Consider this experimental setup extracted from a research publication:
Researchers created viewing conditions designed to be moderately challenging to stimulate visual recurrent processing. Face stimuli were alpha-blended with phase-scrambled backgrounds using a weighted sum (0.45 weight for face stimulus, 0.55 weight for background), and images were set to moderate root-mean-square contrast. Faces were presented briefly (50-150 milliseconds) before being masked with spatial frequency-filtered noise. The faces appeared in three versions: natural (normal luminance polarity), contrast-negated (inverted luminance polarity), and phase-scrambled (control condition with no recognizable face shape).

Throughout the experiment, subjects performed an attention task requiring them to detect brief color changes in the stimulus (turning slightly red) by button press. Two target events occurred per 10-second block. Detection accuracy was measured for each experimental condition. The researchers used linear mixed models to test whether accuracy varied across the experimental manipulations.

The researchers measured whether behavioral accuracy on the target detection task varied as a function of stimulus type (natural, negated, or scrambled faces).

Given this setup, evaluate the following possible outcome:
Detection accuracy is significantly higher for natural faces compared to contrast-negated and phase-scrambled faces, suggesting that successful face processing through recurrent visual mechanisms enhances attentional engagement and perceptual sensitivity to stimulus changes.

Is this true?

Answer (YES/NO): NO